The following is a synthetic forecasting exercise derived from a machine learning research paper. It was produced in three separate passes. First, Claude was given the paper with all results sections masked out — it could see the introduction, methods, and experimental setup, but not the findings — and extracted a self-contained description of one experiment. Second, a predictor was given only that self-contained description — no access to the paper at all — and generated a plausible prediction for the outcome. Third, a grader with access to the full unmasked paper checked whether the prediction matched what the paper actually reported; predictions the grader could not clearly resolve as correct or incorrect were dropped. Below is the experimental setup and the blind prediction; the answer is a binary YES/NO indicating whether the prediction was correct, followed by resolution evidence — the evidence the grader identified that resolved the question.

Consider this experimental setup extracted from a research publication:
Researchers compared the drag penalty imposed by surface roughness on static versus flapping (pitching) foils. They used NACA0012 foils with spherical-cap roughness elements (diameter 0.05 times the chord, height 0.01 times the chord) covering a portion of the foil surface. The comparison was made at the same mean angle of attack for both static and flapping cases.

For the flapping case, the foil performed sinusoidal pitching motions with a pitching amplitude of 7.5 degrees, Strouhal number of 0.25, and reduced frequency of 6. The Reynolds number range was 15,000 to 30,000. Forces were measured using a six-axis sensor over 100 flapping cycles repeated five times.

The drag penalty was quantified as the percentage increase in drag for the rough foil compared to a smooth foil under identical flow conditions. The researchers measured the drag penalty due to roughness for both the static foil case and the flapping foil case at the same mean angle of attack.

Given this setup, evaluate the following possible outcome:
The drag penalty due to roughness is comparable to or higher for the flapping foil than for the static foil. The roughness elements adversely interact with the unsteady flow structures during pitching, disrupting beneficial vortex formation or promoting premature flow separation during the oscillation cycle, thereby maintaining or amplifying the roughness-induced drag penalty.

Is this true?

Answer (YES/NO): NO